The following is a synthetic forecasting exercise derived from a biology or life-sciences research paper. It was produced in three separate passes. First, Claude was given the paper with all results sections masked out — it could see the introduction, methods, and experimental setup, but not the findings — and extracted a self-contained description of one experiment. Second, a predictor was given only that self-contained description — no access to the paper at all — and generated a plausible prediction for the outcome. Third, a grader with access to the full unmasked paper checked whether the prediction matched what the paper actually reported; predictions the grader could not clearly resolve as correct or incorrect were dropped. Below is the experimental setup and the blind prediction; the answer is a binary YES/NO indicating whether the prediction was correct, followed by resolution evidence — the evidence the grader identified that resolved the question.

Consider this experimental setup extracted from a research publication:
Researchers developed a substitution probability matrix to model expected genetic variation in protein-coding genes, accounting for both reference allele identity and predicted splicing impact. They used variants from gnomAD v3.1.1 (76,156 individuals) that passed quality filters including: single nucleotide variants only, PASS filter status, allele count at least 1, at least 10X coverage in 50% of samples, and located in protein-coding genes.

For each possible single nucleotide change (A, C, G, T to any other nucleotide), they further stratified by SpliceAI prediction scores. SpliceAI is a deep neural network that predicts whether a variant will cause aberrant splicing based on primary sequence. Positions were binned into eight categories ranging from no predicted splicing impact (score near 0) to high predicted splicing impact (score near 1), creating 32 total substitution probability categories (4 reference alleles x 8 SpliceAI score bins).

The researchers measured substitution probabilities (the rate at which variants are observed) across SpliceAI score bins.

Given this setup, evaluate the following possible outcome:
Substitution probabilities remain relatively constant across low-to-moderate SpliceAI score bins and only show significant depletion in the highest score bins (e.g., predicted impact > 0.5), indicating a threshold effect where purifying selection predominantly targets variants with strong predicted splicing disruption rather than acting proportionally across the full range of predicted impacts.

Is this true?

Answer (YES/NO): NO